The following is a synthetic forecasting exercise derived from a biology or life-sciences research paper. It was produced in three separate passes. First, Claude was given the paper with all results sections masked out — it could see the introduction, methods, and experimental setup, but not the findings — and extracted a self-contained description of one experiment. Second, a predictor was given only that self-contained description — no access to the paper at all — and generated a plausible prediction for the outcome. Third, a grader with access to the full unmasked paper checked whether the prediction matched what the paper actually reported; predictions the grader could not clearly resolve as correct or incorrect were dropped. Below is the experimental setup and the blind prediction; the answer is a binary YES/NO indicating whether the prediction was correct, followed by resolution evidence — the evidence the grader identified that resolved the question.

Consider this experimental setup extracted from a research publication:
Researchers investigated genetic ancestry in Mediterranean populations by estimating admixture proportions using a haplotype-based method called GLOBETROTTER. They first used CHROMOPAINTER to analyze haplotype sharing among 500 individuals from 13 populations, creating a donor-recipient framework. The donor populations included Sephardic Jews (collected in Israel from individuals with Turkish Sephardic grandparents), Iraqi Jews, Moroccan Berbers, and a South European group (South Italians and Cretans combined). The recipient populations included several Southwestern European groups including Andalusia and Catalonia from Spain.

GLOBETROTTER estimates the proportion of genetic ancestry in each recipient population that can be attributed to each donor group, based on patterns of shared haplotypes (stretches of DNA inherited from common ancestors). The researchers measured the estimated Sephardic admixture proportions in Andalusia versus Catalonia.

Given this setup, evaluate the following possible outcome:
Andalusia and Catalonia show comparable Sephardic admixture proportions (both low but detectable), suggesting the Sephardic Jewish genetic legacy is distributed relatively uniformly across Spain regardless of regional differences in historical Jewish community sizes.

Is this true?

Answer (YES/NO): NO